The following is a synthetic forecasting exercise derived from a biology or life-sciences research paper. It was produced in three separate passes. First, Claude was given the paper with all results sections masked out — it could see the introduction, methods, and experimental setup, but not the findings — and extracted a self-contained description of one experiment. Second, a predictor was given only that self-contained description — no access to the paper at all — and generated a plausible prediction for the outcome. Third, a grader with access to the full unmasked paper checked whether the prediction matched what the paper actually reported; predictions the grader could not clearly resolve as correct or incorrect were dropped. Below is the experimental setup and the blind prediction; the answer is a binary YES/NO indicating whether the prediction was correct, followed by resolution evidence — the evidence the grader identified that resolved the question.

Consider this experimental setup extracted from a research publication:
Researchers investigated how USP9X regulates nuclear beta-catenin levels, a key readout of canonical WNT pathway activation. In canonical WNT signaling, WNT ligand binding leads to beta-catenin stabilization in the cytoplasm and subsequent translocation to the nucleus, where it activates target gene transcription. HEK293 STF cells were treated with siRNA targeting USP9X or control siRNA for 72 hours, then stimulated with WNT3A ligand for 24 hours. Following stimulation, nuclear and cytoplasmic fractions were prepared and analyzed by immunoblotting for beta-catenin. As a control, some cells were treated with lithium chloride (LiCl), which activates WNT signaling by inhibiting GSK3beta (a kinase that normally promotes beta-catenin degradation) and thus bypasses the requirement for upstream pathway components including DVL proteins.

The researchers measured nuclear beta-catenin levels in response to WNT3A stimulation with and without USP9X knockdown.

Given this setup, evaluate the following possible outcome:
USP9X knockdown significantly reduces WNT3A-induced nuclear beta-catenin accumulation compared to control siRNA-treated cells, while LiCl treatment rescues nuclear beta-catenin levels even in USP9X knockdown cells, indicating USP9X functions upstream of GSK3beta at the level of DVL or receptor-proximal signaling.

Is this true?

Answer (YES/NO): YES